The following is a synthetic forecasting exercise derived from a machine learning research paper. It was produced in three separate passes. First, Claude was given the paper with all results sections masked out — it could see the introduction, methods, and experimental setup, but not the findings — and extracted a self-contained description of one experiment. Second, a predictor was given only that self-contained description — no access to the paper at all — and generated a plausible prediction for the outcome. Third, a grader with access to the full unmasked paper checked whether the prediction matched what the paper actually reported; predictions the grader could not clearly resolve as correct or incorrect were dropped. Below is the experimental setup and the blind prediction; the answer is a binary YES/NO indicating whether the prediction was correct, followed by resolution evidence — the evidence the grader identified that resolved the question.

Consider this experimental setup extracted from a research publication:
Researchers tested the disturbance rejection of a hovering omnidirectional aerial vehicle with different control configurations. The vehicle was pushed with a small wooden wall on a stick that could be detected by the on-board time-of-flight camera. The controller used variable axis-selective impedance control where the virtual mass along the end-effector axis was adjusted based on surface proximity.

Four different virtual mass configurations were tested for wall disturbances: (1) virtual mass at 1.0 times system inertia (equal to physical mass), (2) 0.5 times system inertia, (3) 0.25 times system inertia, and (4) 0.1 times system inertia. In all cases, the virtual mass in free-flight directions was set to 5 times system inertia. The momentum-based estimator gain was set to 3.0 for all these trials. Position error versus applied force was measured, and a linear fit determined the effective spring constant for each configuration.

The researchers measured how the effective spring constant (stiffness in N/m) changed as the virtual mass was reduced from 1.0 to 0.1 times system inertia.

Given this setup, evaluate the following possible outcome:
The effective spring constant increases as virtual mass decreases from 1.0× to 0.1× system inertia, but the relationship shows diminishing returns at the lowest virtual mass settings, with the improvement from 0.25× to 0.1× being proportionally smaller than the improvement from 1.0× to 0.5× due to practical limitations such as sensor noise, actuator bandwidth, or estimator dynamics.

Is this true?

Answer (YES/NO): NO